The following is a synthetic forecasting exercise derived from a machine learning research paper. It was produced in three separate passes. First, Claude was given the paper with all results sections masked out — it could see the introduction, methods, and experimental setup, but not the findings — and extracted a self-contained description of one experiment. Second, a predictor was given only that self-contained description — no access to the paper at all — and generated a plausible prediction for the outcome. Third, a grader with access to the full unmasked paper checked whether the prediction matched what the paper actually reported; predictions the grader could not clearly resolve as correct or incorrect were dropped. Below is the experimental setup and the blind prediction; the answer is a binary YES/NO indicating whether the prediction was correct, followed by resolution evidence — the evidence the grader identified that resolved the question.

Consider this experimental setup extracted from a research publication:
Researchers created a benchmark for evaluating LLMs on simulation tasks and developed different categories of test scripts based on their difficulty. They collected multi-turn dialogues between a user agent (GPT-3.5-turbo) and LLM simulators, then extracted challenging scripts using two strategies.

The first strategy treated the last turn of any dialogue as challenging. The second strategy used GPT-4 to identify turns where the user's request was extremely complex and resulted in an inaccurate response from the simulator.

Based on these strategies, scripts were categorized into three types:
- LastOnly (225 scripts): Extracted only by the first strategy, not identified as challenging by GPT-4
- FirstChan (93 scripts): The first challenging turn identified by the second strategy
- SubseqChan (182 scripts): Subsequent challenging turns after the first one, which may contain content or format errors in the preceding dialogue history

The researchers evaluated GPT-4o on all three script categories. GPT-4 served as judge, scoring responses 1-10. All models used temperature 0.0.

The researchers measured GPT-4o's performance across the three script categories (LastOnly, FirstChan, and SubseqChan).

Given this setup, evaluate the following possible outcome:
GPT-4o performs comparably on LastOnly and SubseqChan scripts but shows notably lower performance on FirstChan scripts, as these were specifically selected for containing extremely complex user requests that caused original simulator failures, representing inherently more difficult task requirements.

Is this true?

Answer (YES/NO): NO